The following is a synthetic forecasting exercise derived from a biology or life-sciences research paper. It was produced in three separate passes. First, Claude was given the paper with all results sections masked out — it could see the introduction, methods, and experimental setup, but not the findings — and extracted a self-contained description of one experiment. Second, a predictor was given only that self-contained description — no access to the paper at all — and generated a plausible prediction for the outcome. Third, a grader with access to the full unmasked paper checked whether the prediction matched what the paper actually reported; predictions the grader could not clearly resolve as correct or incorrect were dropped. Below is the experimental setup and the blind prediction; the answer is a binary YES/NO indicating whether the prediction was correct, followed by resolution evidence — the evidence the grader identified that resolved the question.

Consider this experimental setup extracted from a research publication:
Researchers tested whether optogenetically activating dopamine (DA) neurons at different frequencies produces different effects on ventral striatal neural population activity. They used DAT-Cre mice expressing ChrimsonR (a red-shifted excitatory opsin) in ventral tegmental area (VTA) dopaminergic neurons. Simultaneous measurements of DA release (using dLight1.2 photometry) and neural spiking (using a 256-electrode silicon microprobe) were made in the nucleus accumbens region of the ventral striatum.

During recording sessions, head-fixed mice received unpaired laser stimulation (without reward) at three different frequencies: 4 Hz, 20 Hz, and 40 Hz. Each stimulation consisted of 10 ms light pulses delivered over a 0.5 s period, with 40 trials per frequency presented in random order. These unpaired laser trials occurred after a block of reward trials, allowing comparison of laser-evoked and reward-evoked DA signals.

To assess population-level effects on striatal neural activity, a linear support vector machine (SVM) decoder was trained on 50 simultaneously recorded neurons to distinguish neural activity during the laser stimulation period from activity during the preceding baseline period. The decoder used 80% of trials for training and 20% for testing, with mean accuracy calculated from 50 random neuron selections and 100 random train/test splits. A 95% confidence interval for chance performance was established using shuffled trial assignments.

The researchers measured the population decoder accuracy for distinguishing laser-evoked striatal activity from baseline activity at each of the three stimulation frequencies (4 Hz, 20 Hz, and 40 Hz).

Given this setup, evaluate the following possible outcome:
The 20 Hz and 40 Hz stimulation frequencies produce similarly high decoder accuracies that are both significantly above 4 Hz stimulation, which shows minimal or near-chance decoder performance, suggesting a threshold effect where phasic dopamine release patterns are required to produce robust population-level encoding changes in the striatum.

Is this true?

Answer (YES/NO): NO